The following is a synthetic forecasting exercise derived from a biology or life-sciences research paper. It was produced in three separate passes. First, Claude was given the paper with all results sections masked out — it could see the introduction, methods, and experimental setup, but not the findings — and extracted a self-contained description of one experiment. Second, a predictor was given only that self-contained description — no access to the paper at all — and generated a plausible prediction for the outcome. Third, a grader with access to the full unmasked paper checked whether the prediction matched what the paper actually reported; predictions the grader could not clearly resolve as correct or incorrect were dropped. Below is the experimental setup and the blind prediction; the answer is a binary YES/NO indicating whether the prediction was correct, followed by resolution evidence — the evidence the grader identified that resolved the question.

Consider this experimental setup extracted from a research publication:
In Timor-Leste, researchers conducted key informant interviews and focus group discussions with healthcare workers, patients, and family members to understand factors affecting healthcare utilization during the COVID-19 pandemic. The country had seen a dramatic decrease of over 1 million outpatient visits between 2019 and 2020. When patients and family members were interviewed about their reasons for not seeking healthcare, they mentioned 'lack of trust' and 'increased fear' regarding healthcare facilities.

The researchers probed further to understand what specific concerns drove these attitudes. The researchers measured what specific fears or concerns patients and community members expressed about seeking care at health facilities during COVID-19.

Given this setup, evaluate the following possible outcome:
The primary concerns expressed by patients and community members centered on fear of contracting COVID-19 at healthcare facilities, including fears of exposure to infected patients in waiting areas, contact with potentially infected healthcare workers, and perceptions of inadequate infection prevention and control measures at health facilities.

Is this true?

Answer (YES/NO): NO